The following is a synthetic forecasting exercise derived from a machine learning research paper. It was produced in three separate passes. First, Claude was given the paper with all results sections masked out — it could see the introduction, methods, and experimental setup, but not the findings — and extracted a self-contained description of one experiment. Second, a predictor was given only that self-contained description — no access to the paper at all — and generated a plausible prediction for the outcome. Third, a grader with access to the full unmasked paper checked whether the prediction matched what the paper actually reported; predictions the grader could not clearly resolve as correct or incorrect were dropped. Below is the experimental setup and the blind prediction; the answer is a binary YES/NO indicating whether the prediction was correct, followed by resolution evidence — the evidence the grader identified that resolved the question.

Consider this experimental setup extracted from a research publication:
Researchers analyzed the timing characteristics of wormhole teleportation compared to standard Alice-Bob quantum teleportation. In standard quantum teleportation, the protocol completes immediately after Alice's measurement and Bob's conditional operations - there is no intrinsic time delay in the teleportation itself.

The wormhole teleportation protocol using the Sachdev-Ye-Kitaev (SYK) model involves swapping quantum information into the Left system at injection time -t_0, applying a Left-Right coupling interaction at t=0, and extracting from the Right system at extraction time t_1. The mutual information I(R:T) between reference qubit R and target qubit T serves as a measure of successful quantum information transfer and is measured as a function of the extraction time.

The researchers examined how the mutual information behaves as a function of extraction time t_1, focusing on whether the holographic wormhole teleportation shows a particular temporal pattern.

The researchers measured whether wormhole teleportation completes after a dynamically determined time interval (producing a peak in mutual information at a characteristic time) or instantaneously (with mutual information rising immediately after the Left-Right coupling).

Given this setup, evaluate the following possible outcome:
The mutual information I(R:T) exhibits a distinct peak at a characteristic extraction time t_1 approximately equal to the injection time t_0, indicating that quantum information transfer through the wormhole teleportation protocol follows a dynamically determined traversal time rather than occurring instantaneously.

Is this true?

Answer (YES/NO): YES